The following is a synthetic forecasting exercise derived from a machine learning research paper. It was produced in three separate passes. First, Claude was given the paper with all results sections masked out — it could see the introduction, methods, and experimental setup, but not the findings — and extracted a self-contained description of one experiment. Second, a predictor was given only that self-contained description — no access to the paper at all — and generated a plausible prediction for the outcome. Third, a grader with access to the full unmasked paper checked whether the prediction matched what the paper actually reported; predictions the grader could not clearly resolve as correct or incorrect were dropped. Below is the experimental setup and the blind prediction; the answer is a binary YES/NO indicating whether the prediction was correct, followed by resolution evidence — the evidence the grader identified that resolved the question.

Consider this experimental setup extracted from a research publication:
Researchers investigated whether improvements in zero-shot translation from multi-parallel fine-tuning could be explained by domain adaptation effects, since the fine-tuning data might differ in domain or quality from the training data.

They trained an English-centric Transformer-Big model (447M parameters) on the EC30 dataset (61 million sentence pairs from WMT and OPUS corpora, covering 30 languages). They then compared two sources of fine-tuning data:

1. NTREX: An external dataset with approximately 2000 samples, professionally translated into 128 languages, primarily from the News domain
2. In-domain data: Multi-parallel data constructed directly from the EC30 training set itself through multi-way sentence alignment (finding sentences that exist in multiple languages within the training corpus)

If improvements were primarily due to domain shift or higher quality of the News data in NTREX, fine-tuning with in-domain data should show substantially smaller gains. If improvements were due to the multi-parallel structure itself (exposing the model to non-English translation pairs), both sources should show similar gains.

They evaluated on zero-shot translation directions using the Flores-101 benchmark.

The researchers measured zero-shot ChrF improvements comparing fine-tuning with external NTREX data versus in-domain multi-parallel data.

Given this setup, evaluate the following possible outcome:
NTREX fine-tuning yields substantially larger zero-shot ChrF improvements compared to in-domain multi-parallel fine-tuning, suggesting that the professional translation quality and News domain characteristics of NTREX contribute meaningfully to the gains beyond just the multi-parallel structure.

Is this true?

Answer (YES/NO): NO